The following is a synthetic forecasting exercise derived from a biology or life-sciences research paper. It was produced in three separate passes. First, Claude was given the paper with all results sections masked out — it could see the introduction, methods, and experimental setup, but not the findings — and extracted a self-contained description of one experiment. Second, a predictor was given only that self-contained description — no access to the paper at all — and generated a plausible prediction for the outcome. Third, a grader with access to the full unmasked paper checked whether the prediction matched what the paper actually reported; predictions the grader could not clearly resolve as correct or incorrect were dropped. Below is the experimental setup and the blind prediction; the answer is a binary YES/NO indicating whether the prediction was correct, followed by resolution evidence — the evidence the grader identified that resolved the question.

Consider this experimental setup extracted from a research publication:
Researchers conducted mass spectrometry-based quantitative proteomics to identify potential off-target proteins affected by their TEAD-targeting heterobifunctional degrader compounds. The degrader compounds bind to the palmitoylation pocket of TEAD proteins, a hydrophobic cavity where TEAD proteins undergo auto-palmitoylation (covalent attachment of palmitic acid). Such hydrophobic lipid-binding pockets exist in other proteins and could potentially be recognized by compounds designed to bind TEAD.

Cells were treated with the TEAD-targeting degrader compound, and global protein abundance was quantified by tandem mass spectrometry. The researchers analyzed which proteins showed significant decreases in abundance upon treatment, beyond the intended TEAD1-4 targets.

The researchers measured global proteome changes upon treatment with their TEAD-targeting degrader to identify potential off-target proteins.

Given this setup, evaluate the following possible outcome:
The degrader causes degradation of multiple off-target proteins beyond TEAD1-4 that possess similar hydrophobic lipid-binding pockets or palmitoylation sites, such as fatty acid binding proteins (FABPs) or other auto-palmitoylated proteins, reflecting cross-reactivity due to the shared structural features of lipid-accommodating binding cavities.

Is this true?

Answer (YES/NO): NO